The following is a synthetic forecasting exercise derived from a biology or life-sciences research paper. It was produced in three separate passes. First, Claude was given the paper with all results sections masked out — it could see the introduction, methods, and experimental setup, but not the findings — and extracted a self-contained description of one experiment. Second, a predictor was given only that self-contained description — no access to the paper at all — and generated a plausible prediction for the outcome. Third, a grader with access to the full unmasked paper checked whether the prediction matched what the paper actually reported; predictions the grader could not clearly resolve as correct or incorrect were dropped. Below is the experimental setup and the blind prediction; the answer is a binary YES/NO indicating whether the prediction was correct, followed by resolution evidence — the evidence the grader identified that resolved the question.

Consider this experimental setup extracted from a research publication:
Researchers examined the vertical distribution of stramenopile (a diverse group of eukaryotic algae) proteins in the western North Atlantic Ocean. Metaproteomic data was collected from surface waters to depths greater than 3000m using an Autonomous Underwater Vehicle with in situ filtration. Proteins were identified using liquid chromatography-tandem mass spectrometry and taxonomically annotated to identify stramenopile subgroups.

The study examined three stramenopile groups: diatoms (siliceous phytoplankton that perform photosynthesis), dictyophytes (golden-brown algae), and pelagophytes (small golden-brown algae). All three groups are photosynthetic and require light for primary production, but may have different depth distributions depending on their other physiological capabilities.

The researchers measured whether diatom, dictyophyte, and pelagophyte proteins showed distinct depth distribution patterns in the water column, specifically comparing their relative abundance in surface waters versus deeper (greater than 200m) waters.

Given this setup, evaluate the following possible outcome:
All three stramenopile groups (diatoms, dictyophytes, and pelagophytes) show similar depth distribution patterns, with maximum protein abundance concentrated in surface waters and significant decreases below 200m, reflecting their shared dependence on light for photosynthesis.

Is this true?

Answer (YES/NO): NO